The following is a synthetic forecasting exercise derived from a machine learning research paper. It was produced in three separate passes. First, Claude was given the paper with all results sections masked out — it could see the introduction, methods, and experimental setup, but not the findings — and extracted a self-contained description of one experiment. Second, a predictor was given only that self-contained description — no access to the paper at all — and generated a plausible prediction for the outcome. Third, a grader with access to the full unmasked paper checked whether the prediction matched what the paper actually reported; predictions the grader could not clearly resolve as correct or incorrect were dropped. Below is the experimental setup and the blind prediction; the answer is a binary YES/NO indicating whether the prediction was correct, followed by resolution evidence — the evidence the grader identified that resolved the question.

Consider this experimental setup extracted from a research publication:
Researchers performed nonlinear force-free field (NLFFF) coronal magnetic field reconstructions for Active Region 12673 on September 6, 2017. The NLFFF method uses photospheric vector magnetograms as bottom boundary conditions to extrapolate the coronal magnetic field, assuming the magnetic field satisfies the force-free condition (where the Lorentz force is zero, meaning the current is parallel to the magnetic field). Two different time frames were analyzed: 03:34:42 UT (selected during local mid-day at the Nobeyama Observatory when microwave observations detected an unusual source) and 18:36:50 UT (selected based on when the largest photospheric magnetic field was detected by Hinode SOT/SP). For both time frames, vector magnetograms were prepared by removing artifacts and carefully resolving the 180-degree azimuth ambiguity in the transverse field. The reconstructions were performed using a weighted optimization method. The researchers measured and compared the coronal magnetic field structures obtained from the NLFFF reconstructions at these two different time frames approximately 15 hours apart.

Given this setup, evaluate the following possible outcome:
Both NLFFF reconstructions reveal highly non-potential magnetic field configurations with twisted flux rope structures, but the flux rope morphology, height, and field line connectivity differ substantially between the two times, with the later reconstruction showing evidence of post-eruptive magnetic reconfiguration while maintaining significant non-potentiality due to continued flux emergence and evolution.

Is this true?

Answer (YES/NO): NO